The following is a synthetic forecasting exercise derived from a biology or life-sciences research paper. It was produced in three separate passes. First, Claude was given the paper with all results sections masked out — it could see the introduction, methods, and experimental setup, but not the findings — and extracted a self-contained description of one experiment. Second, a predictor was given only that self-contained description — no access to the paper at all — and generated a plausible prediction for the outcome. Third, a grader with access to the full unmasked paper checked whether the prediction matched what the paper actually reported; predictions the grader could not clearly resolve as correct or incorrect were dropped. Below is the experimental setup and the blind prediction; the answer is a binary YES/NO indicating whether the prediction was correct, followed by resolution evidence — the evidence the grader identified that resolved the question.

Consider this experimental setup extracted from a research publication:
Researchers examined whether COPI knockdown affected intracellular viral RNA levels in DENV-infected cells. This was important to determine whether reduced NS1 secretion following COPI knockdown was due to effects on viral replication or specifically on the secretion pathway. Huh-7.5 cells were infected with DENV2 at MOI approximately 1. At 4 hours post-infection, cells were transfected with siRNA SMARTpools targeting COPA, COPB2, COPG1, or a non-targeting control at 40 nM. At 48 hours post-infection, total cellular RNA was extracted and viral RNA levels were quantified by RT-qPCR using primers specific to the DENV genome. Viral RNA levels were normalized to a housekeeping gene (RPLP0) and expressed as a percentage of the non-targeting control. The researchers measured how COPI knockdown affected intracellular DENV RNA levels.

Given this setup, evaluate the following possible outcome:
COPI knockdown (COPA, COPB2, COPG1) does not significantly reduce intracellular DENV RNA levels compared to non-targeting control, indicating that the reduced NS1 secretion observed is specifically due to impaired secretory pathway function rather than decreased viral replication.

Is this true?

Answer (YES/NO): YES